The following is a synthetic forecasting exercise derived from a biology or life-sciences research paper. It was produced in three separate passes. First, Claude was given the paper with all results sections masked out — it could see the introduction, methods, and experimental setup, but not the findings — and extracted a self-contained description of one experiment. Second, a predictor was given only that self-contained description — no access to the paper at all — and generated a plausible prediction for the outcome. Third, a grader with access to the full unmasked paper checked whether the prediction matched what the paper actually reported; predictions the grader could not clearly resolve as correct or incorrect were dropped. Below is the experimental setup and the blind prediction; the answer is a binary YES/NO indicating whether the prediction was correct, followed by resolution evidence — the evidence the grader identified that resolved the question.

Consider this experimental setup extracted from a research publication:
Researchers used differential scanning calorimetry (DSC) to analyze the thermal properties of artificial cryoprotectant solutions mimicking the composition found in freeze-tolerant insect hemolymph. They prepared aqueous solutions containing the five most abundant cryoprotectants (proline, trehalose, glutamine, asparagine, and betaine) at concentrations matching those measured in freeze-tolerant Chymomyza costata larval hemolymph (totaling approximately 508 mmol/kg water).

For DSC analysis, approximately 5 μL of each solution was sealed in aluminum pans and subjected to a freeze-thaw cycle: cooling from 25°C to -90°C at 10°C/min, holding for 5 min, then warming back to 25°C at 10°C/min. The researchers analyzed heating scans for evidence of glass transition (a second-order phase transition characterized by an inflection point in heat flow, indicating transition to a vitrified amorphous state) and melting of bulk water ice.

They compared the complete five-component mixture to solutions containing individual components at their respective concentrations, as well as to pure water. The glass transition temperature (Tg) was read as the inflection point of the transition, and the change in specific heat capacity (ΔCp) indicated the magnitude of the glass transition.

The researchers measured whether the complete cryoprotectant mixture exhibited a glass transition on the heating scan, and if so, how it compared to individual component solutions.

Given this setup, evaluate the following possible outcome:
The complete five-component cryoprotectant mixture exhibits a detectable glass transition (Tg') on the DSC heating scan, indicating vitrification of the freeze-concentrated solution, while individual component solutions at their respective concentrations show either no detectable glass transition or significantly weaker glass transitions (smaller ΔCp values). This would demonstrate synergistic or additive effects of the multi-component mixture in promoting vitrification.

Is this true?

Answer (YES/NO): NO